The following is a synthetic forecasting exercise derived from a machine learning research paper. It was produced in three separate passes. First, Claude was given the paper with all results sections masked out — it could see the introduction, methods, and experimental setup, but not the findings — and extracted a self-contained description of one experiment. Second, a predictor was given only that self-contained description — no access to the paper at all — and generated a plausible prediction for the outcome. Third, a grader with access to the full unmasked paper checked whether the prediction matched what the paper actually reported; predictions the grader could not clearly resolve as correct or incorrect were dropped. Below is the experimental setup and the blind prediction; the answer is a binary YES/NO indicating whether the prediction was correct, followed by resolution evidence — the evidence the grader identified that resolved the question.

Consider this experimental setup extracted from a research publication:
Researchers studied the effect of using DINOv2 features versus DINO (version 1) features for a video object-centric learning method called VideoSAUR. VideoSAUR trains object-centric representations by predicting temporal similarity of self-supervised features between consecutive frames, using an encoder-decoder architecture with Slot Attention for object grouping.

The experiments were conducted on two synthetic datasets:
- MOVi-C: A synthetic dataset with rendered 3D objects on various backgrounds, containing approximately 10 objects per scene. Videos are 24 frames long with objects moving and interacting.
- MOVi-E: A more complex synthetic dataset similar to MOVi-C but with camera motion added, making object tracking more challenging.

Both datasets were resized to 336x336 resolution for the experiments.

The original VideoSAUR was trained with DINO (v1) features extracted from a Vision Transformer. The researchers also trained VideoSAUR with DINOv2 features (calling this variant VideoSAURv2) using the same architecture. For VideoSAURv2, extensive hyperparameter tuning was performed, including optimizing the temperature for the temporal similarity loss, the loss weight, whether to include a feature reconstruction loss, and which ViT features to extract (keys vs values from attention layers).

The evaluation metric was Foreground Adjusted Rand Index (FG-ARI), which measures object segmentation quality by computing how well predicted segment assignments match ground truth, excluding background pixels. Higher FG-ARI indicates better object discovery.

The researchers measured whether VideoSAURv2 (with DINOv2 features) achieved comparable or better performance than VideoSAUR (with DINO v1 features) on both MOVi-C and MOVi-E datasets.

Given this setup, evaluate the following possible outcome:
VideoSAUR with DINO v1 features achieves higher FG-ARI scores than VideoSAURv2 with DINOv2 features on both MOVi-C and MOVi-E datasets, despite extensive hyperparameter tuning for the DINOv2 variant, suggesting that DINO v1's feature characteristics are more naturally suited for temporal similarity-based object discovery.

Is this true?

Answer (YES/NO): NO